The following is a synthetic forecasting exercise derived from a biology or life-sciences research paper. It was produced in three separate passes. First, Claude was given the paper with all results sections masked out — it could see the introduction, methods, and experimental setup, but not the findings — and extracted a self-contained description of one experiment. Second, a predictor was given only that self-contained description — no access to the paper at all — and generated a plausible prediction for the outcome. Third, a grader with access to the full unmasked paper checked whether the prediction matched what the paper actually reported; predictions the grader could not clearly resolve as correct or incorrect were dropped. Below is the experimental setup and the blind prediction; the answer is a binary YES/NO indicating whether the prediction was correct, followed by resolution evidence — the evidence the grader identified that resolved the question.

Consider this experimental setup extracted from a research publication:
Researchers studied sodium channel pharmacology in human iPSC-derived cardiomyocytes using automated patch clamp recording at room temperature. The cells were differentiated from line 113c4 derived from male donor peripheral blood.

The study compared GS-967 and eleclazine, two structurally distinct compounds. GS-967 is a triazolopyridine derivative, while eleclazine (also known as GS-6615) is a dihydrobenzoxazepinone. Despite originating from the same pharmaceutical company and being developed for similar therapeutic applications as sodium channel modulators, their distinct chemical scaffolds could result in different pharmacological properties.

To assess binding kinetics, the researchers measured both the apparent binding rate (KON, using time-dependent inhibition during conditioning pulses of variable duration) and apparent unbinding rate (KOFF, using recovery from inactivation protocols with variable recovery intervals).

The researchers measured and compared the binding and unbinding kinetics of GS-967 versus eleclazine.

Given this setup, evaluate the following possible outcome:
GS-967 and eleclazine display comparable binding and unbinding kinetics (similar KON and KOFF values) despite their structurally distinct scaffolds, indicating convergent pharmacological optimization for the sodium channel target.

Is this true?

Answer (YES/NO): NO